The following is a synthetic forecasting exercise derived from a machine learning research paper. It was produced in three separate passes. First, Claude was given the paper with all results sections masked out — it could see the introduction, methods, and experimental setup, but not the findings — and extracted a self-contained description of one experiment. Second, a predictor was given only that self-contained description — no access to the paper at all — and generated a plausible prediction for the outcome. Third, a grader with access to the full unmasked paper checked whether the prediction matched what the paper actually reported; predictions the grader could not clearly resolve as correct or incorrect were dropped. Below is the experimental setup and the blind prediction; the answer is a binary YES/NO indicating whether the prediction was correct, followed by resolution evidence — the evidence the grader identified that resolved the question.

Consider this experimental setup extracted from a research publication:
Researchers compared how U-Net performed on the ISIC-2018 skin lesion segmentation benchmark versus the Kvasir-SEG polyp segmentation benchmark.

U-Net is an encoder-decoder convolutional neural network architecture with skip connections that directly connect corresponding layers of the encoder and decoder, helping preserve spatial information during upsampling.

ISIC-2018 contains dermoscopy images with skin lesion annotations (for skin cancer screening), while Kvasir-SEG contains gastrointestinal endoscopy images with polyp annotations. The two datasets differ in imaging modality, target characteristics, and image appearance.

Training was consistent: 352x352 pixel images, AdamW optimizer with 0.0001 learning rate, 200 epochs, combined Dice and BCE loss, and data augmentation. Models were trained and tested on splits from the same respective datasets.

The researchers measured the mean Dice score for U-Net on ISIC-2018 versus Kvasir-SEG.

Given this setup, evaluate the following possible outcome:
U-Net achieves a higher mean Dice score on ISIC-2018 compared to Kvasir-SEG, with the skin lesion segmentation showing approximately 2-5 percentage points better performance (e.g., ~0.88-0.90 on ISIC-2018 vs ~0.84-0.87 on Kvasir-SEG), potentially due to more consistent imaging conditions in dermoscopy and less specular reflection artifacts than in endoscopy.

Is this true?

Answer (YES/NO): NO